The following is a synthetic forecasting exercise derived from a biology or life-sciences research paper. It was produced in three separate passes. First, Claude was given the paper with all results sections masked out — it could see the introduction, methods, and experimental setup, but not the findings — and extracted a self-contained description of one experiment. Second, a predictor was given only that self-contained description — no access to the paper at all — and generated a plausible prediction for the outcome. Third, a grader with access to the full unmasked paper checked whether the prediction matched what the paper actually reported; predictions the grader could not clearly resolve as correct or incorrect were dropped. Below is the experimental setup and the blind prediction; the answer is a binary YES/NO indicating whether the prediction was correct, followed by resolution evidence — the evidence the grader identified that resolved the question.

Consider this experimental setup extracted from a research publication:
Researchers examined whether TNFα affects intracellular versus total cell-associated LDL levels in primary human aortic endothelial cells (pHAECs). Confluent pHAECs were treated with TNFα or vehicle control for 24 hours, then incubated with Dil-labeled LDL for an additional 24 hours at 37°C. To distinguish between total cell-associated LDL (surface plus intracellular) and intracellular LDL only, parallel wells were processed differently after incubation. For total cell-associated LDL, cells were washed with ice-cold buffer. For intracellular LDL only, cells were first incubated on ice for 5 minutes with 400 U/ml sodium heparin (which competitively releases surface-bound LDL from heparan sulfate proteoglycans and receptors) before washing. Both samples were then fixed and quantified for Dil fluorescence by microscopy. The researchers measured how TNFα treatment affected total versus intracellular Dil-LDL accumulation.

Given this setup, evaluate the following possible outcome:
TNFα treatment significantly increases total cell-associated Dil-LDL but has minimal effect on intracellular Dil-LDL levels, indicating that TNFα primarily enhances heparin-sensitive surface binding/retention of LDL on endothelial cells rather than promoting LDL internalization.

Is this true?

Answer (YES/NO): NO